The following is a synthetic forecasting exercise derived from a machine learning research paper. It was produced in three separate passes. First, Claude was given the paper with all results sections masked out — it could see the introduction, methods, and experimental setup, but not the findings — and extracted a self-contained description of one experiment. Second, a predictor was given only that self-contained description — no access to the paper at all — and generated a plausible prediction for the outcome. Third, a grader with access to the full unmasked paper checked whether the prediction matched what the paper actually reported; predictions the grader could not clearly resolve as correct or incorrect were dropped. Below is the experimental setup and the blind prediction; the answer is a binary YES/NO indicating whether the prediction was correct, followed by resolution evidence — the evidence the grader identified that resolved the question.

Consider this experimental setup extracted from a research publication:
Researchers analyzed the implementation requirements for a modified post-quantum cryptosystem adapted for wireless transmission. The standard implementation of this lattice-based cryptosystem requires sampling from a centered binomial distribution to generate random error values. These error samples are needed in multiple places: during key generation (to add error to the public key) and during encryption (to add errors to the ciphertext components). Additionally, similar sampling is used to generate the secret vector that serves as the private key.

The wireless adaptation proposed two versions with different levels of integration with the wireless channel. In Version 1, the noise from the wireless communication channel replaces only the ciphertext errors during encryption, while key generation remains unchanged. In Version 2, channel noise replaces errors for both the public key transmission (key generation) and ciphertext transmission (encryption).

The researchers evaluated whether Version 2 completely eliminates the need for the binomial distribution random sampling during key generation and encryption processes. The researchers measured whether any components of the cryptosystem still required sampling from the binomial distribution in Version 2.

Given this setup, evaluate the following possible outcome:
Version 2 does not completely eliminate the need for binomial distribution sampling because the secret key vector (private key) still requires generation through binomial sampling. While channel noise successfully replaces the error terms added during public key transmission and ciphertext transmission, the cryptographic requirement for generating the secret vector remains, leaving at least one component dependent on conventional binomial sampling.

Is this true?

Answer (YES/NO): YES